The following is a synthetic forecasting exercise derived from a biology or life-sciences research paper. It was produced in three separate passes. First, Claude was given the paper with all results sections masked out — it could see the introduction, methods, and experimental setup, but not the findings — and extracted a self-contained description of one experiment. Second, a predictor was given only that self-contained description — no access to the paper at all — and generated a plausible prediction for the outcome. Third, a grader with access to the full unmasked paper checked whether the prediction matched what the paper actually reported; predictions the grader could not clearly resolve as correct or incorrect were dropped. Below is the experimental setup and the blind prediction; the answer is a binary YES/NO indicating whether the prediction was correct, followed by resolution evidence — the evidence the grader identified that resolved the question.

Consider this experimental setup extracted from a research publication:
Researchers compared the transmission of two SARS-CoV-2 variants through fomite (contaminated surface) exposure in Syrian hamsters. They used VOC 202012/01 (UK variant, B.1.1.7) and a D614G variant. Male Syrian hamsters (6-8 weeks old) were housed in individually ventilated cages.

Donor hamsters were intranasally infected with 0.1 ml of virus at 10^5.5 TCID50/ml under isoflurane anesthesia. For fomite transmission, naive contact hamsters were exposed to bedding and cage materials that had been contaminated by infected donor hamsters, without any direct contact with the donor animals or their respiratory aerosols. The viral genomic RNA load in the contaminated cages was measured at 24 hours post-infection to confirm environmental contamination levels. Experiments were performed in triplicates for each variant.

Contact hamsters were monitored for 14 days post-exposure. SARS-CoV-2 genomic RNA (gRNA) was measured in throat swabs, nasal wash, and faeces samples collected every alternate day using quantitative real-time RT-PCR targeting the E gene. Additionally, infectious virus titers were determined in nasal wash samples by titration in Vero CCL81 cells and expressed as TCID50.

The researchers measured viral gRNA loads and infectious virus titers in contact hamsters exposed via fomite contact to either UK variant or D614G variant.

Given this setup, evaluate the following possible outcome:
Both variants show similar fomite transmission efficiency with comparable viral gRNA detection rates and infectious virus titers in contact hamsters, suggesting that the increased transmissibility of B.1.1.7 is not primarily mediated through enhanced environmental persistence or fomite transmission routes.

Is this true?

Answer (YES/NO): YES